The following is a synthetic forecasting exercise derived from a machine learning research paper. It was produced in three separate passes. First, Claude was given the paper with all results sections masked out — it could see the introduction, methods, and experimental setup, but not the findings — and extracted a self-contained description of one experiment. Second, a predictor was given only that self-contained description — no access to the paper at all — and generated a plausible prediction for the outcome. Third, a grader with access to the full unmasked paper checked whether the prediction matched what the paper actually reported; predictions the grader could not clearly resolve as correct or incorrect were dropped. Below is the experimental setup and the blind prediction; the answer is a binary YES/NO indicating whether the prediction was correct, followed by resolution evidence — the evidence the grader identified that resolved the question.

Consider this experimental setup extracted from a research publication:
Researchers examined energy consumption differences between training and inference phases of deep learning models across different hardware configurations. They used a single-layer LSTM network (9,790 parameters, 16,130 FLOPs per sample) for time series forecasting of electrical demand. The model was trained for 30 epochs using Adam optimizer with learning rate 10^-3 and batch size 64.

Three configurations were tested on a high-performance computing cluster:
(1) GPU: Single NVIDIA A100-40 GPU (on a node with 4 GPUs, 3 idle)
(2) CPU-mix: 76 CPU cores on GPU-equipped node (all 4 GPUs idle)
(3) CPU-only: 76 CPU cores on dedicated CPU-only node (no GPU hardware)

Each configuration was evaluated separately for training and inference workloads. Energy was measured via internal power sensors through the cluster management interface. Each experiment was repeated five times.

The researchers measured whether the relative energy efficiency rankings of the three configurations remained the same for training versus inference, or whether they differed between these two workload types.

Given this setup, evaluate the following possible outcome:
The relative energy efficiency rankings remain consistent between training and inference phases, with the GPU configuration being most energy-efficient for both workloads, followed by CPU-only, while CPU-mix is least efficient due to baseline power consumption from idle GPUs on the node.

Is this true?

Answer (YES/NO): YES